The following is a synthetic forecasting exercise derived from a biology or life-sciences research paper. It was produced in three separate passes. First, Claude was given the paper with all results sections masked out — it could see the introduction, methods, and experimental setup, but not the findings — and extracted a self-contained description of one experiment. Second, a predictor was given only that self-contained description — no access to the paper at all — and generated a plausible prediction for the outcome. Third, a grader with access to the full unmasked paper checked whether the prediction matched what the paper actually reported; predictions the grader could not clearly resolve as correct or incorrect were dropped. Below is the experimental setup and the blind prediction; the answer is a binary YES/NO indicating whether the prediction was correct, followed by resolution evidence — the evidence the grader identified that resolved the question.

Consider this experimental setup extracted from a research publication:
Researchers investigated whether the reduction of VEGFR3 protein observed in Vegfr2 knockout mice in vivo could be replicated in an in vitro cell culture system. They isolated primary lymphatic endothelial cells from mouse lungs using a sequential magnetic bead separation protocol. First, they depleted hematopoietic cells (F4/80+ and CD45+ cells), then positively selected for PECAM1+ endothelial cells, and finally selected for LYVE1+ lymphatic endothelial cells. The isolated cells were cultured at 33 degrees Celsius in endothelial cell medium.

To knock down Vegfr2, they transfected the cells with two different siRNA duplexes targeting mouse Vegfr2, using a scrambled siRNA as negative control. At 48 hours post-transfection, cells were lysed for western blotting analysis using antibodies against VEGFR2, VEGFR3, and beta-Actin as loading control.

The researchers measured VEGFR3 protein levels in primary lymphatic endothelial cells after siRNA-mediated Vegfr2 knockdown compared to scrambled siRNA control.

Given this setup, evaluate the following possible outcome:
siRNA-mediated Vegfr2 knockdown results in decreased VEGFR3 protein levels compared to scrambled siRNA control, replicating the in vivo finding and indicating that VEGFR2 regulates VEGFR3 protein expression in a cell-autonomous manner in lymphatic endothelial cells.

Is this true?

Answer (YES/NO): YES